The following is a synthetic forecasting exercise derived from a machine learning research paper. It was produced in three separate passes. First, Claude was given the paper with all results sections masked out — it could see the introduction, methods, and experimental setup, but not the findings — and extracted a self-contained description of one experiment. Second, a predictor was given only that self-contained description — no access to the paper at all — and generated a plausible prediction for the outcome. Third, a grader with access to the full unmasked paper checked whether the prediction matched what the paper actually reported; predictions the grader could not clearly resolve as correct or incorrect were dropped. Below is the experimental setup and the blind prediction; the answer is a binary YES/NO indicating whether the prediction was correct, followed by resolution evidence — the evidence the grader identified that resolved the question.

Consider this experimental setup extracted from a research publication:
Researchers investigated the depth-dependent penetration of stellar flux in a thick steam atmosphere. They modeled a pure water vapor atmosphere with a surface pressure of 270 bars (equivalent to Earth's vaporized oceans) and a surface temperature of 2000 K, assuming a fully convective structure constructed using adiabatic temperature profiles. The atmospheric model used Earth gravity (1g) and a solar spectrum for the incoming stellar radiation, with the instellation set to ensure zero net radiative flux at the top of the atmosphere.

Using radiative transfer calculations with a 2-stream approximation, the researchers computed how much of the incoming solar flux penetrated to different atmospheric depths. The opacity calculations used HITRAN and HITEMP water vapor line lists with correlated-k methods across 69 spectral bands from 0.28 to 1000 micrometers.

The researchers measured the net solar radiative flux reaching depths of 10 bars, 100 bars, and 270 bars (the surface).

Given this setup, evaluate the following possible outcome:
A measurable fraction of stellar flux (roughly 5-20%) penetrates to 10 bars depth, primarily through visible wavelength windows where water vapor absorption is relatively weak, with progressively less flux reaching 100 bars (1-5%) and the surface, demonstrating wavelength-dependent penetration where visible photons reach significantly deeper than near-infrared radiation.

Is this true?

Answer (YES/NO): NO